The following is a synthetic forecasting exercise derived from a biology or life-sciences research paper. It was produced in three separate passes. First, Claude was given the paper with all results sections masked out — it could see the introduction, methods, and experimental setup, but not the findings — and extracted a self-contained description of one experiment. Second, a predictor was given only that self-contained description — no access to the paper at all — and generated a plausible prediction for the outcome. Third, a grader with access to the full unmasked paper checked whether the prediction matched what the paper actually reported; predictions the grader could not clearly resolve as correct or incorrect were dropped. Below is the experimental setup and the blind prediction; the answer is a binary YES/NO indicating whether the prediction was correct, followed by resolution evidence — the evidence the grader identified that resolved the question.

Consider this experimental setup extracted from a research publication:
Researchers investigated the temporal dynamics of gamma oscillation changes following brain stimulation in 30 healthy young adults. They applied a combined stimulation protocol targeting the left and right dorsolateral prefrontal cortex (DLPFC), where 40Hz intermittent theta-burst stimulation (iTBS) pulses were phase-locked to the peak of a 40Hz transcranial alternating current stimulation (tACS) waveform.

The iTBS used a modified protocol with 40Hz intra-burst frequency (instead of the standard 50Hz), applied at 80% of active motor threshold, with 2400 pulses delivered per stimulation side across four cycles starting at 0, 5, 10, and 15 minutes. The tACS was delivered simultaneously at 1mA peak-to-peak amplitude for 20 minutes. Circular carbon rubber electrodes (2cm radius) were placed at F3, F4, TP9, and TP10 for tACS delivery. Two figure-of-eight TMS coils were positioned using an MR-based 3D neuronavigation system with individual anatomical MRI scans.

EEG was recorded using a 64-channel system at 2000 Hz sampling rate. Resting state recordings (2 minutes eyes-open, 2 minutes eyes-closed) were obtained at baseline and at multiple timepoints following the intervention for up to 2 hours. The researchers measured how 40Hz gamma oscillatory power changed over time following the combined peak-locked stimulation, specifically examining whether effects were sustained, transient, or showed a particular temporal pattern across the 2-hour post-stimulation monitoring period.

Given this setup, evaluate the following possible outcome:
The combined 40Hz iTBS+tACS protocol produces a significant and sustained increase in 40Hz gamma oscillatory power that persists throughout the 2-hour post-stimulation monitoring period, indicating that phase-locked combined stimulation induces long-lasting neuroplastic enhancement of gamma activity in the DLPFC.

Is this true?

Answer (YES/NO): YES